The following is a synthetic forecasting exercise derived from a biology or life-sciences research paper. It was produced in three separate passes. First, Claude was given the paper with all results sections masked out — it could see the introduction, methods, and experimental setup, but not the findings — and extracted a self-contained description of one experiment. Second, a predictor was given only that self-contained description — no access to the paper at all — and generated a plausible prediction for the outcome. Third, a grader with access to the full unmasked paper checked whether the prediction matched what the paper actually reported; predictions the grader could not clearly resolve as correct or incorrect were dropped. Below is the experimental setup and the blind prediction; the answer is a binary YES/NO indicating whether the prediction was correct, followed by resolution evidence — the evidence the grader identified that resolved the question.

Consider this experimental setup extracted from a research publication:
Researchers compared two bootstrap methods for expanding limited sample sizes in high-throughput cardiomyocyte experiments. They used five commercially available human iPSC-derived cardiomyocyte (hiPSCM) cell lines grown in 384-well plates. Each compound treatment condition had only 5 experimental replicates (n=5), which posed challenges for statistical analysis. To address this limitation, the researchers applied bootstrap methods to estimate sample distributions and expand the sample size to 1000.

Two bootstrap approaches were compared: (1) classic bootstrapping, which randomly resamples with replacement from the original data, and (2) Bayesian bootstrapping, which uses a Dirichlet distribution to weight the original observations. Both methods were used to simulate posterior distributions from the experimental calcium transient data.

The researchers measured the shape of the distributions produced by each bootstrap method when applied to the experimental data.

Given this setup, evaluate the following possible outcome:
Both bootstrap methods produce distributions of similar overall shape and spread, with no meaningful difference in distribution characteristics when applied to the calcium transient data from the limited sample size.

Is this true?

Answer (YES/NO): NO